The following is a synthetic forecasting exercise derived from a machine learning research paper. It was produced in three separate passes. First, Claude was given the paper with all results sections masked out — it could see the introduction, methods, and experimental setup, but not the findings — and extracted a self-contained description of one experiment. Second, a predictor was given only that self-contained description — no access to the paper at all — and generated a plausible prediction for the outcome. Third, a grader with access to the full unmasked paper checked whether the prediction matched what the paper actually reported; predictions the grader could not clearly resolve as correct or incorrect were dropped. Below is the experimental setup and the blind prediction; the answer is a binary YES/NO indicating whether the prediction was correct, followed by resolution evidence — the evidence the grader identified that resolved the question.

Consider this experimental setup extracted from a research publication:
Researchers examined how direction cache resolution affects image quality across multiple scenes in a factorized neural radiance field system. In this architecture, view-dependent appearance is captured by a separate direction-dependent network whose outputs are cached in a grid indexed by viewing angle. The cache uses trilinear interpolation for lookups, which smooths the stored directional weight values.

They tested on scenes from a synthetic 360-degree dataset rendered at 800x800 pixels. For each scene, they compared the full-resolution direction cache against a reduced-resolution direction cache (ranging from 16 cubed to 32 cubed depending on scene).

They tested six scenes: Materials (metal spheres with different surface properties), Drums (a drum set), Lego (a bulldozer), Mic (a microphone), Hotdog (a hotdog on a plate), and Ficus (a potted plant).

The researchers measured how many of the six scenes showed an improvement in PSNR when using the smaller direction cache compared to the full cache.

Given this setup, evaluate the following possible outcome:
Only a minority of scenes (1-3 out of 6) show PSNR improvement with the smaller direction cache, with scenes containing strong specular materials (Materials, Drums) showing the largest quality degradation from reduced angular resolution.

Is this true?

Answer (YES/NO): NO